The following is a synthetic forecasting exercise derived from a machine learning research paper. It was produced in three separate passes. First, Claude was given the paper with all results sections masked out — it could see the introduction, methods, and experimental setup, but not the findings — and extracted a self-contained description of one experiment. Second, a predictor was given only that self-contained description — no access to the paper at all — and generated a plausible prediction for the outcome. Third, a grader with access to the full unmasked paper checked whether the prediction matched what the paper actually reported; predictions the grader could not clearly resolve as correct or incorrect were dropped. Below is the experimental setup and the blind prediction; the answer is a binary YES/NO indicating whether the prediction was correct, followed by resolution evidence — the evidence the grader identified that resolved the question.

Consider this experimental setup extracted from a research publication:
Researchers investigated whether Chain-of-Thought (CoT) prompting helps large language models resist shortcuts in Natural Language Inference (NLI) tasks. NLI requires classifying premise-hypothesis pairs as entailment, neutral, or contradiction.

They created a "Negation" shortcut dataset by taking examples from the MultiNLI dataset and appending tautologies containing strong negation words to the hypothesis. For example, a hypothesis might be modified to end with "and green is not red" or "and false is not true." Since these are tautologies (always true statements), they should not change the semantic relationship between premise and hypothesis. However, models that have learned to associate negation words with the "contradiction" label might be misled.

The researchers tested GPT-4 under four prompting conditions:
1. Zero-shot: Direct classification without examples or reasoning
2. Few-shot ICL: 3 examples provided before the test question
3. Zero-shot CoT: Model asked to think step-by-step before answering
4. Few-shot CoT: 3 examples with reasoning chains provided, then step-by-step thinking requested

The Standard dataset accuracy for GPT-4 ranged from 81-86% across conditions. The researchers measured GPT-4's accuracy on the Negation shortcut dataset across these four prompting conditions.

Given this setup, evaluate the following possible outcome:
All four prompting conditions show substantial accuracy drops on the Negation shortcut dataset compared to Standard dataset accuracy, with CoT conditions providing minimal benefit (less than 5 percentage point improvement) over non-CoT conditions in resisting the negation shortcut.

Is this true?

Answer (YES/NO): NO